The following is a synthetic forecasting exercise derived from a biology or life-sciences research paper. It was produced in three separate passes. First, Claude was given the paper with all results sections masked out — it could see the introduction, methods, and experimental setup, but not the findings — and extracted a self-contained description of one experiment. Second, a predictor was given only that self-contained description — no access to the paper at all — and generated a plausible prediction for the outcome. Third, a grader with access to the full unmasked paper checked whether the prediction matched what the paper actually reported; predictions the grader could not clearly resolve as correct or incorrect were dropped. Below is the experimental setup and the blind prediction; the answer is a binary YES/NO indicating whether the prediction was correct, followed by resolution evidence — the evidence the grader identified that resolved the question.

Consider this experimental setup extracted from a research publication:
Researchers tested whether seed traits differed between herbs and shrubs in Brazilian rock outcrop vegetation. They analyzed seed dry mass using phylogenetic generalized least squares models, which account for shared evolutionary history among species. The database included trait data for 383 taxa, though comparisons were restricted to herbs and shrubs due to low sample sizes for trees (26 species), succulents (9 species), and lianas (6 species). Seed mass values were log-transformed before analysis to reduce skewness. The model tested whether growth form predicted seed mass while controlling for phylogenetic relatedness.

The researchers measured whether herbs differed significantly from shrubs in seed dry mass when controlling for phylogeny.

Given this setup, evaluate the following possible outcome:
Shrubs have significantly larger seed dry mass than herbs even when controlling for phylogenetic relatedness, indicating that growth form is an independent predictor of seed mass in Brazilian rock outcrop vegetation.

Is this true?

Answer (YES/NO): YES